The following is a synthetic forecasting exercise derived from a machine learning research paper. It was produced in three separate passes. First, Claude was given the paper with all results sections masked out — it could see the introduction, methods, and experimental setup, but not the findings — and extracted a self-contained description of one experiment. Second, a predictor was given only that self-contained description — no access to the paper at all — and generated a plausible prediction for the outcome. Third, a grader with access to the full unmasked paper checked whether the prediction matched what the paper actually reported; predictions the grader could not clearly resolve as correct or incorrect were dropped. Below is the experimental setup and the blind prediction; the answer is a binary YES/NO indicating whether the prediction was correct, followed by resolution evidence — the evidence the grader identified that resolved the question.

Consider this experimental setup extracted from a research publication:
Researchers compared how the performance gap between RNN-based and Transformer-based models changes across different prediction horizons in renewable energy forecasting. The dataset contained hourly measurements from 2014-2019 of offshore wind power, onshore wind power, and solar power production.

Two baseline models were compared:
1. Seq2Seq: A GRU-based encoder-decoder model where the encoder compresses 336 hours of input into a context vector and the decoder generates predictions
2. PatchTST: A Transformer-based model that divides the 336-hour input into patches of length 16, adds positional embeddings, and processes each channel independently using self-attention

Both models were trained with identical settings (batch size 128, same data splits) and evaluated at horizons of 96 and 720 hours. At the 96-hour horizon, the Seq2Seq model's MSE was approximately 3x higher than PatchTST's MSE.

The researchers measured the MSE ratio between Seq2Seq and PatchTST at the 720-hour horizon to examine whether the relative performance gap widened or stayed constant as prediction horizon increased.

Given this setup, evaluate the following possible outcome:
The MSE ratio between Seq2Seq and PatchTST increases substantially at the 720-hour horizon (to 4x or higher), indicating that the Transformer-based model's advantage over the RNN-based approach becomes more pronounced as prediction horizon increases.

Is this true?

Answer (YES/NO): YES